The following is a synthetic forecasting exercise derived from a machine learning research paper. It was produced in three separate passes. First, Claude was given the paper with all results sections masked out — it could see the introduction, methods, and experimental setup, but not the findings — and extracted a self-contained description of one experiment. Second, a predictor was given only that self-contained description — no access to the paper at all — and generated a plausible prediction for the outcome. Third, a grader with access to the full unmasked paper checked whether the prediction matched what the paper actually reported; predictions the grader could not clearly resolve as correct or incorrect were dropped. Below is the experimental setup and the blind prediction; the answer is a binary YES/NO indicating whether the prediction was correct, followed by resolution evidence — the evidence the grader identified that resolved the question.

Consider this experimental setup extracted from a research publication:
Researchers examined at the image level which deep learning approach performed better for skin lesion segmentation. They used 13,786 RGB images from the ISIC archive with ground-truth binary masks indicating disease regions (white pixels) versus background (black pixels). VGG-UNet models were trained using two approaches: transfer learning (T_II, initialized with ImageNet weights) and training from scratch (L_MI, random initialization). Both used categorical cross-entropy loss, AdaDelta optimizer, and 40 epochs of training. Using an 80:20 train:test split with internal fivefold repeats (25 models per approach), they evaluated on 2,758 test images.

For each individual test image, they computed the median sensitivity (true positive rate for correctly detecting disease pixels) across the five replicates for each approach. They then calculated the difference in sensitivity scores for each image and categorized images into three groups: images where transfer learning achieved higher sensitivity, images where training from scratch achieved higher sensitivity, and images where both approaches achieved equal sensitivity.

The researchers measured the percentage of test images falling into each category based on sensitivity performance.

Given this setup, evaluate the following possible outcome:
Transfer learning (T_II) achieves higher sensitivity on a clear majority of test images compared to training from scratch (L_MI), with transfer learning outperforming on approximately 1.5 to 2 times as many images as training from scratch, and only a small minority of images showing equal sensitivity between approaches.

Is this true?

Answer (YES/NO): NO